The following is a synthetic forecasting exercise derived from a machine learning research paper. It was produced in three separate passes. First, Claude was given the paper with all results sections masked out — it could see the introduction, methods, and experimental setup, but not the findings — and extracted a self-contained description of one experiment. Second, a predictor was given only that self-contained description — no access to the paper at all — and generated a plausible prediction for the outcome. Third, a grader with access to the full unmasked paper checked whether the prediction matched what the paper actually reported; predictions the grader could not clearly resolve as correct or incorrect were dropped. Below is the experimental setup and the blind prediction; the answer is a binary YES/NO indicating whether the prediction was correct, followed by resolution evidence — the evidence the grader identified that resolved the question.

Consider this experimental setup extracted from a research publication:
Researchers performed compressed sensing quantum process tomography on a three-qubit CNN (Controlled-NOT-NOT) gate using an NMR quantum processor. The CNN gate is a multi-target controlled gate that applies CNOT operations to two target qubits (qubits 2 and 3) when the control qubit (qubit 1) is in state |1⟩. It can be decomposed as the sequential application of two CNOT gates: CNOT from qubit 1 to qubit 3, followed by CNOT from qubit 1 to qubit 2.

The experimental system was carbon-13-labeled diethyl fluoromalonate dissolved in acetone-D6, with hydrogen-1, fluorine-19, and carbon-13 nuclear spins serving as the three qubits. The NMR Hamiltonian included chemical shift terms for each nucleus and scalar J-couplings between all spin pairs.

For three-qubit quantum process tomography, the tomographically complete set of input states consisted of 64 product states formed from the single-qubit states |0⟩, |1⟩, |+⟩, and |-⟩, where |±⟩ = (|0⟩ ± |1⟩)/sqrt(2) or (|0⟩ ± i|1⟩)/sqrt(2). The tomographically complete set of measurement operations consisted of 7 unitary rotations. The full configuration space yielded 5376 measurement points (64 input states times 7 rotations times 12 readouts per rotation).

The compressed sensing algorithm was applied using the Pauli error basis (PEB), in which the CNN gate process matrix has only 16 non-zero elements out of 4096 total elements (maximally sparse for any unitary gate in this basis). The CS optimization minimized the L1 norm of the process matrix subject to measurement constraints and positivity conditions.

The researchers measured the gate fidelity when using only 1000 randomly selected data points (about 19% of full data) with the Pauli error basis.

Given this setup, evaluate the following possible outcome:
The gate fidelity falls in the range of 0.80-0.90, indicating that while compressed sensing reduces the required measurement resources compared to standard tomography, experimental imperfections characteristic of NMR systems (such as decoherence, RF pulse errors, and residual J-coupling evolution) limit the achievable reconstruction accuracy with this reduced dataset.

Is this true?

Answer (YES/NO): NO